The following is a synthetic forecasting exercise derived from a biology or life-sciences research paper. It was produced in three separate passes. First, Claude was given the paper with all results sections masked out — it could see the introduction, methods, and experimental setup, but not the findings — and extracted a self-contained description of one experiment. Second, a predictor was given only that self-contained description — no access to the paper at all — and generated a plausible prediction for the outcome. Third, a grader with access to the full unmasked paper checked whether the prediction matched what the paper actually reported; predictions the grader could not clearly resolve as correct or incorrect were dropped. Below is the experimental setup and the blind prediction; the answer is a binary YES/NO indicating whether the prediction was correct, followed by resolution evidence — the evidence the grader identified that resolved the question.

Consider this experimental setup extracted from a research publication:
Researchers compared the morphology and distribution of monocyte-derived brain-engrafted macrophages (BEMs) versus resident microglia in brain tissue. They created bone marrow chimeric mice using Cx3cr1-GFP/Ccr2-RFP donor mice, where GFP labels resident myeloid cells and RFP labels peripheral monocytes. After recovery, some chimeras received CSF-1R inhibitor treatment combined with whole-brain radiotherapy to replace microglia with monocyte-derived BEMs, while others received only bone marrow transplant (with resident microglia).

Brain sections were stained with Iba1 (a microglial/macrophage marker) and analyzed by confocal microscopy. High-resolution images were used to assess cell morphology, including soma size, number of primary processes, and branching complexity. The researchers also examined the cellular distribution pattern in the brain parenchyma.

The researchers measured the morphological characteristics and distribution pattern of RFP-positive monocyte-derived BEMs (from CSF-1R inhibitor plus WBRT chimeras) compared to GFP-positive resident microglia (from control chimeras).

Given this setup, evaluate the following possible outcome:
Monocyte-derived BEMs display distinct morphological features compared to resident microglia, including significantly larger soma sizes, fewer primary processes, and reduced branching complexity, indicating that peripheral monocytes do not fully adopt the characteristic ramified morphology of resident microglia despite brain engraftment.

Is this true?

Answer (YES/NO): NO